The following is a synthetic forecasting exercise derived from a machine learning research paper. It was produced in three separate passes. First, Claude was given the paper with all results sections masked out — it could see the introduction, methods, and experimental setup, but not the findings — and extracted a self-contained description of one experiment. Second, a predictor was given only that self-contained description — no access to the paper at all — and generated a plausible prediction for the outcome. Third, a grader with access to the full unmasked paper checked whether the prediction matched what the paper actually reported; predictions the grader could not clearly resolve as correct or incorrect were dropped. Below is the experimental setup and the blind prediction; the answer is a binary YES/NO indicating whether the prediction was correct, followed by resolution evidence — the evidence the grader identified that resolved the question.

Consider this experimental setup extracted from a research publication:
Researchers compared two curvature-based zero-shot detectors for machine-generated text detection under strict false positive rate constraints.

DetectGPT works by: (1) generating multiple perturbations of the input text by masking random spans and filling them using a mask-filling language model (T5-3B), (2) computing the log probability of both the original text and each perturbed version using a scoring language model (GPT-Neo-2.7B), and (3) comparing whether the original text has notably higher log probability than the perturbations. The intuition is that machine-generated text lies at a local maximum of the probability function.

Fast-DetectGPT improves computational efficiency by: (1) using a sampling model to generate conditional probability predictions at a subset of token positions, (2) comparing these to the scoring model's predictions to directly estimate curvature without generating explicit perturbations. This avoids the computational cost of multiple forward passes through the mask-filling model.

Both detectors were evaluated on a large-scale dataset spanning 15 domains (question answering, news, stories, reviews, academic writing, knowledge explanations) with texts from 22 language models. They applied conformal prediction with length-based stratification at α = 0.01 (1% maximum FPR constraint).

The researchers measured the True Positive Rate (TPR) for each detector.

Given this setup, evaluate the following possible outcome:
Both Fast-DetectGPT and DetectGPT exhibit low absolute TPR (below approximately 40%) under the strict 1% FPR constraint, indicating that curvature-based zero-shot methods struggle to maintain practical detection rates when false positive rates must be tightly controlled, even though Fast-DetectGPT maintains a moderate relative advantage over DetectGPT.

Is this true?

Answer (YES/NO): NO